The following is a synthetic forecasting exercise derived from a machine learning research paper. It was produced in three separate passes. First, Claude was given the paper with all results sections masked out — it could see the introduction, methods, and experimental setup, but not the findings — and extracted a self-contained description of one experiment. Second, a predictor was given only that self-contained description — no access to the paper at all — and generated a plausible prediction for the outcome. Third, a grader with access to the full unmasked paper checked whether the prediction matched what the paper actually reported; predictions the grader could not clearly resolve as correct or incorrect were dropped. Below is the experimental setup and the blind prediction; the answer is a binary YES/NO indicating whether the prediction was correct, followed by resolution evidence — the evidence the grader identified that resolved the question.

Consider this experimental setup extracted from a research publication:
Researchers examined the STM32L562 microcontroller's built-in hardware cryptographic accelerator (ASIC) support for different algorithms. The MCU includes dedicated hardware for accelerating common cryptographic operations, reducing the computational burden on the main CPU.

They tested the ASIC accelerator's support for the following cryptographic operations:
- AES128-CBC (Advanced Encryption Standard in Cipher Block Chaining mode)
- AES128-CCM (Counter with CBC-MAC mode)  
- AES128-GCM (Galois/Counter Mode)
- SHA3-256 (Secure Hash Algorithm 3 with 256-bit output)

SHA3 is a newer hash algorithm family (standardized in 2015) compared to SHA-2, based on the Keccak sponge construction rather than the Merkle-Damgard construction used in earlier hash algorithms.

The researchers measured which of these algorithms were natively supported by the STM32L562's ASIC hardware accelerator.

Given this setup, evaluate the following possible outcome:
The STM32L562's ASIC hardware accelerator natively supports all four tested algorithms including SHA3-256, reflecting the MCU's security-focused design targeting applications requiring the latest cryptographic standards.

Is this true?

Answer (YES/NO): NO